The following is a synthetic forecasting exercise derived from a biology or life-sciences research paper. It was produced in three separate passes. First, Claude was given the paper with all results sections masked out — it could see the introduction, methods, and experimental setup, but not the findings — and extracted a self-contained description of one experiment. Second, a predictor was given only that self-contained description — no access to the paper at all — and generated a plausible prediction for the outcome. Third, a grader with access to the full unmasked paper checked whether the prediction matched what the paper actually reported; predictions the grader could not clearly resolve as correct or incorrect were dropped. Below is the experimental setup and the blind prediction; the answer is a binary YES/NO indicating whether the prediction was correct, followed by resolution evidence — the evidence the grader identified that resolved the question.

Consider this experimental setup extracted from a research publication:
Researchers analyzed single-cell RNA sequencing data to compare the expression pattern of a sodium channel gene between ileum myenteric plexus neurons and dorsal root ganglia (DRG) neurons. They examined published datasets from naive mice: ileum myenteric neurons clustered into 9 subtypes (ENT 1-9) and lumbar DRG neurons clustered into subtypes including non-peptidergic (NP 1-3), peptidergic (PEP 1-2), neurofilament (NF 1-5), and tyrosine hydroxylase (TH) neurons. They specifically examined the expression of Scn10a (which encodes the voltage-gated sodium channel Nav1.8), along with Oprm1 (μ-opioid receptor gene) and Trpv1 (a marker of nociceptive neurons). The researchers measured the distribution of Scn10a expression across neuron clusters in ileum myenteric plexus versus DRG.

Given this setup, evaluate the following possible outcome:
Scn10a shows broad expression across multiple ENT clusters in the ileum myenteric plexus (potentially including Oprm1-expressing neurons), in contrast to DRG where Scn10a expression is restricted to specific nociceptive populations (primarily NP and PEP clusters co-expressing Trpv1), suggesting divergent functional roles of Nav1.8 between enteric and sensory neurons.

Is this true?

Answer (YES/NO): NO